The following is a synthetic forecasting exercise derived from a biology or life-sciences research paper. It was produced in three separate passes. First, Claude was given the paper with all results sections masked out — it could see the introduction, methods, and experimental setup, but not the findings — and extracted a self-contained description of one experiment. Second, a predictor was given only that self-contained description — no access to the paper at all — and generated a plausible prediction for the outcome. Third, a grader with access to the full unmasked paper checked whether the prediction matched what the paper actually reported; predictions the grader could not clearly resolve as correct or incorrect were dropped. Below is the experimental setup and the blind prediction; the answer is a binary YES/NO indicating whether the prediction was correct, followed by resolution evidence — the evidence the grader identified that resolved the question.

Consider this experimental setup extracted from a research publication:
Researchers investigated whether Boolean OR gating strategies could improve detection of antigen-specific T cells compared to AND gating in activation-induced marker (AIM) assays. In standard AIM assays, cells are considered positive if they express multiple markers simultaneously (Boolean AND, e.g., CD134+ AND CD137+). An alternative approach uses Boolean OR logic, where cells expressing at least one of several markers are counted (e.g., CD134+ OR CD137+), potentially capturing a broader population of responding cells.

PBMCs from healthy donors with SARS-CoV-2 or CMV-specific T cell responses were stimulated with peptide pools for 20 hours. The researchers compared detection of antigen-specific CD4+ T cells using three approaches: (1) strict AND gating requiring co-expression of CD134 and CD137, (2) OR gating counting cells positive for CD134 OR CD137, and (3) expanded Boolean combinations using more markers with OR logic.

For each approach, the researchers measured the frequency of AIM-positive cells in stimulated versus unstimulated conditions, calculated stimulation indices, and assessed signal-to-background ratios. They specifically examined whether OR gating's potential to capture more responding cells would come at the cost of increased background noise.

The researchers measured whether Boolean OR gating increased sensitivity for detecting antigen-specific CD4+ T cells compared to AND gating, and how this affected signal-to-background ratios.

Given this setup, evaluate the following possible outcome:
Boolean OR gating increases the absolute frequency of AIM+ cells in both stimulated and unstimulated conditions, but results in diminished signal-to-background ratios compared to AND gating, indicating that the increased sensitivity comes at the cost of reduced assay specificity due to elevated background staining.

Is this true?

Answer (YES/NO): NO